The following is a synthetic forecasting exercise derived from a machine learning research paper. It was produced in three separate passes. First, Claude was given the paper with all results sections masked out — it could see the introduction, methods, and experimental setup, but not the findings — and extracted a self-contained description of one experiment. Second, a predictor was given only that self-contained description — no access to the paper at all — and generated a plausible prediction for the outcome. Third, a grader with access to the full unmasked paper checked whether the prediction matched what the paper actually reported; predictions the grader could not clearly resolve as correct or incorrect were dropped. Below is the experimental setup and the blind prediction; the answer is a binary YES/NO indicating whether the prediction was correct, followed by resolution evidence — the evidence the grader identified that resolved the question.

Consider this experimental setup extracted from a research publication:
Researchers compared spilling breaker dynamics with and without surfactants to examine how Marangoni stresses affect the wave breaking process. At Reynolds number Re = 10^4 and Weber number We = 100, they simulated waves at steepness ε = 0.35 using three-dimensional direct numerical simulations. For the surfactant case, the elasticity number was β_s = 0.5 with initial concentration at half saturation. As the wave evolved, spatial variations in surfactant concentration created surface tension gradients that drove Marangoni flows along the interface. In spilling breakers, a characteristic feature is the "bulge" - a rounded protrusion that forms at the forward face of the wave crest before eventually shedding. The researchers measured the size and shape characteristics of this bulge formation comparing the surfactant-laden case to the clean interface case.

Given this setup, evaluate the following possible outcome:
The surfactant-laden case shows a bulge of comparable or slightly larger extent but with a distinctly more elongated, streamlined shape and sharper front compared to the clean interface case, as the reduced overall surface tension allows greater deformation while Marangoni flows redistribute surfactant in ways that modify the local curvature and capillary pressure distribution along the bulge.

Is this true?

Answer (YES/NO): NO